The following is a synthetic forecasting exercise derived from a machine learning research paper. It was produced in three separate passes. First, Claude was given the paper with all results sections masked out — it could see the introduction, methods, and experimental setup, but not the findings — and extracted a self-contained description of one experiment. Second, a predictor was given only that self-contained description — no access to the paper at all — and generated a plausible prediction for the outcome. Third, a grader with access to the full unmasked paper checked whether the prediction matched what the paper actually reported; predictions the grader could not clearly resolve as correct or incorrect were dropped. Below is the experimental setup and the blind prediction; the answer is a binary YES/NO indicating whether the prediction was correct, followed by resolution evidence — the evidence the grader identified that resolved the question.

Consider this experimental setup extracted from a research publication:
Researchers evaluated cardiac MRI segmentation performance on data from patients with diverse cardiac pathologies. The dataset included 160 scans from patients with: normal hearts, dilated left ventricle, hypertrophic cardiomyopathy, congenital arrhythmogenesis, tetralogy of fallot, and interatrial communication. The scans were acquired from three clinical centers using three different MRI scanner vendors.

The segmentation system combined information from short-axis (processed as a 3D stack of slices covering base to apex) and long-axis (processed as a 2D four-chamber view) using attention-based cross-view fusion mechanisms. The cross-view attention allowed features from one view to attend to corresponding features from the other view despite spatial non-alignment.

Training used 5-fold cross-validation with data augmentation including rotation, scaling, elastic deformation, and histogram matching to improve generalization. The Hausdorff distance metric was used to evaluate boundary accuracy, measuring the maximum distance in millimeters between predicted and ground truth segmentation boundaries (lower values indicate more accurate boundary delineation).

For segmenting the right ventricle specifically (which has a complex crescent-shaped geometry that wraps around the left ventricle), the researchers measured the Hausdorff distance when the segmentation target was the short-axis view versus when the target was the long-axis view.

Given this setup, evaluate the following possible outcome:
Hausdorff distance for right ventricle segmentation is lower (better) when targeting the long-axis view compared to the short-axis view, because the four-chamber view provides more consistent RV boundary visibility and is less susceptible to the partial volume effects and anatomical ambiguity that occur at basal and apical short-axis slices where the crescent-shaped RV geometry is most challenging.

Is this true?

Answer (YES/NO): YES